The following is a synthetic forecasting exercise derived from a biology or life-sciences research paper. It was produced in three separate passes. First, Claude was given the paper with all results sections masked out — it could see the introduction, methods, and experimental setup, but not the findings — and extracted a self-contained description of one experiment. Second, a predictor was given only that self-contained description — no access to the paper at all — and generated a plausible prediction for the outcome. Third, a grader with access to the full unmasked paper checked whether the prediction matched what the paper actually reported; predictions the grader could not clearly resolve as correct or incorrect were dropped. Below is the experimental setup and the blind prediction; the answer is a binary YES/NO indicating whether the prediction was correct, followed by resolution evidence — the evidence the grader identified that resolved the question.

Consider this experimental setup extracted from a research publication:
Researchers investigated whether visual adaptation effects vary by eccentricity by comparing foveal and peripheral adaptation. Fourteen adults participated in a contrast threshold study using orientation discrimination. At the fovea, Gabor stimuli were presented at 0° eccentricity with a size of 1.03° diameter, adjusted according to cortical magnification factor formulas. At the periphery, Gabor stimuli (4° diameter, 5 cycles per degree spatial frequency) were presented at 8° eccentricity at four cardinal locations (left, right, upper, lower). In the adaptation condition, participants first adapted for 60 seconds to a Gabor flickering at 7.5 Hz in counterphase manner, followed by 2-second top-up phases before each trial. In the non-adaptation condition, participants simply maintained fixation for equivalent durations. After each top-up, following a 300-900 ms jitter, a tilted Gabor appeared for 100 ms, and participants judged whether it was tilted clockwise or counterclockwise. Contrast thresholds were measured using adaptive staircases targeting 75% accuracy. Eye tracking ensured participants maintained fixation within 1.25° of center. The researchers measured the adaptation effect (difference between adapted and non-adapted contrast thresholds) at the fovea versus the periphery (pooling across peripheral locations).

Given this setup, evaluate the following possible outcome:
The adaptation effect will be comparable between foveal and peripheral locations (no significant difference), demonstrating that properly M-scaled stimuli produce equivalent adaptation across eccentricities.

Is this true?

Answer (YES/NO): NO